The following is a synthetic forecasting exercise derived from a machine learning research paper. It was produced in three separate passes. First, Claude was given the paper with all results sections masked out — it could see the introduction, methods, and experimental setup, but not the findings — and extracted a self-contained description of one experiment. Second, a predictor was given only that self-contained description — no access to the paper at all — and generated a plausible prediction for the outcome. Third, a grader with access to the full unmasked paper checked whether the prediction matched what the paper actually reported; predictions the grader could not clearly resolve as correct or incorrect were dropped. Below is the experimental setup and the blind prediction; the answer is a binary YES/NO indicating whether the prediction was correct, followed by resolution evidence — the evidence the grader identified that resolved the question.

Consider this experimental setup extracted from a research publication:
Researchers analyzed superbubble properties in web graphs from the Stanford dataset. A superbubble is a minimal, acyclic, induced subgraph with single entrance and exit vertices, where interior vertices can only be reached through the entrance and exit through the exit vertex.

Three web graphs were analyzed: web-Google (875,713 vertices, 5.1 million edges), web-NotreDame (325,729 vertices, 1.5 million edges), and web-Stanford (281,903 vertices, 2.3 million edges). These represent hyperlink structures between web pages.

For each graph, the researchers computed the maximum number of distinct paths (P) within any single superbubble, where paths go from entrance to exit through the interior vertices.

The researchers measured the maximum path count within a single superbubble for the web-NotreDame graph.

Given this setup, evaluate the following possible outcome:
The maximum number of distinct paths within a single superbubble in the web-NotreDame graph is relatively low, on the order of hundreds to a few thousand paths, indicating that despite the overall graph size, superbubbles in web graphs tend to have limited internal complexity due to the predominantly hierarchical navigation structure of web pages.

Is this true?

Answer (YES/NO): NO